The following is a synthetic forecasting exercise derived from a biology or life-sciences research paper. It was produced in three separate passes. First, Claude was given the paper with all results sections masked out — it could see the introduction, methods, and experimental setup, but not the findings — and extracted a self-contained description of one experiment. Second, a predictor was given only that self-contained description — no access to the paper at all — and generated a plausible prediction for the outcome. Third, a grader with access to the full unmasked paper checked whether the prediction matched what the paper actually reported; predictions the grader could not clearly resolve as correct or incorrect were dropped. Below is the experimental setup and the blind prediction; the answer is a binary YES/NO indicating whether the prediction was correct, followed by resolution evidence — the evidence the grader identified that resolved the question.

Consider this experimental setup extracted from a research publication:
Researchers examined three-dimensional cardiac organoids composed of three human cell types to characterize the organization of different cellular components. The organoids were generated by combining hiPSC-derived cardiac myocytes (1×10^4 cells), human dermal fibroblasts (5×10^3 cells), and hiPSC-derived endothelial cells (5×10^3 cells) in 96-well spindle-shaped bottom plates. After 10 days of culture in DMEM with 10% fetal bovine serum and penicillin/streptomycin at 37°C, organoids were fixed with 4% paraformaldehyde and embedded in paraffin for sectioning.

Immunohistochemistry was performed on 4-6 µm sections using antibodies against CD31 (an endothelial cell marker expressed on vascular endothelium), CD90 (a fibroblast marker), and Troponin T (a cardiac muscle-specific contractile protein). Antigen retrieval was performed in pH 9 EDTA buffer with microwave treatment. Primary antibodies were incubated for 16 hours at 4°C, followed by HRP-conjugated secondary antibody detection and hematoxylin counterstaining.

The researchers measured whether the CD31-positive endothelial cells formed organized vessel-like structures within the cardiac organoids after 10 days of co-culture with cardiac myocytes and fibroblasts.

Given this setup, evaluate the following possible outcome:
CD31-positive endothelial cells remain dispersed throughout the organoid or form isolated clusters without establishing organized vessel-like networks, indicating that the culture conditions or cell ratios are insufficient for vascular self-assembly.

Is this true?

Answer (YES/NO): NO